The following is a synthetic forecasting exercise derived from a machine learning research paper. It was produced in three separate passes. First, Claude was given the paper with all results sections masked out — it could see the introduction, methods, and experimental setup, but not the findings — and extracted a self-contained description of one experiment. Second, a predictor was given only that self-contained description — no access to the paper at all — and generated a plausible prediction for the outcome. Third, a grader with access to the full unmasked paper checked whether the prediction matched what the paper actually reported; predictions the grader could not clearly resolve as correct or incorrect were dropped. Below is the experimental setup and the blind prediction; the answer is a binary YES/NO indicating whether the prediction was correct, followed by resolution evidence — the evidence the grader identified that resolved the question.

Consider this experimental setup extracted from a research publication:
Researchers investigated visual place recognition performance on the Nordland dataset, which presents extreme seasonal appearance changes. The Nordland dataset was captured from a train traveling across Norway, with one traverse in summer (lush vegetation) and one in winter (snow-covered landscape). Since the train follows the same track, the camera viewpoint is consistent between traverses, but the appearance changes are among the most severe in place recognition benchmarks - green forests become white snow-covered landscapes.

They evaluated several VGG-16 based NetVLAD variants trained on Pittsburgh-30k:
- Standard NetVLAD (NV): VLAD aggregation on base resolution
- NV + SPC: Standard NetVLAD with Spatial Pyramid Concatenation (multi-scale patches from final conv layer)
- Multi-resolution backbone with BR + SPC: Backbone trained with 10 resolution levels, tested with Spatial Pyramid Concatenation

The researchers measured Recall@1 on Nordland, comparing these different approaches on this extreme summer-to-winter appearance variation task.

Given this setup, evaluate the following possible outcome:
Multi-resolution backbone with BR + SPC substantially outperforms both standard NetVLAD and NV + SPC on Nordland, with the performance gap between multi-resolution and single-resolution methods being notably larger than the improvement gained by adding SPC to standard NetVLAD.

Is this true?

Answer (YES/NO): YES